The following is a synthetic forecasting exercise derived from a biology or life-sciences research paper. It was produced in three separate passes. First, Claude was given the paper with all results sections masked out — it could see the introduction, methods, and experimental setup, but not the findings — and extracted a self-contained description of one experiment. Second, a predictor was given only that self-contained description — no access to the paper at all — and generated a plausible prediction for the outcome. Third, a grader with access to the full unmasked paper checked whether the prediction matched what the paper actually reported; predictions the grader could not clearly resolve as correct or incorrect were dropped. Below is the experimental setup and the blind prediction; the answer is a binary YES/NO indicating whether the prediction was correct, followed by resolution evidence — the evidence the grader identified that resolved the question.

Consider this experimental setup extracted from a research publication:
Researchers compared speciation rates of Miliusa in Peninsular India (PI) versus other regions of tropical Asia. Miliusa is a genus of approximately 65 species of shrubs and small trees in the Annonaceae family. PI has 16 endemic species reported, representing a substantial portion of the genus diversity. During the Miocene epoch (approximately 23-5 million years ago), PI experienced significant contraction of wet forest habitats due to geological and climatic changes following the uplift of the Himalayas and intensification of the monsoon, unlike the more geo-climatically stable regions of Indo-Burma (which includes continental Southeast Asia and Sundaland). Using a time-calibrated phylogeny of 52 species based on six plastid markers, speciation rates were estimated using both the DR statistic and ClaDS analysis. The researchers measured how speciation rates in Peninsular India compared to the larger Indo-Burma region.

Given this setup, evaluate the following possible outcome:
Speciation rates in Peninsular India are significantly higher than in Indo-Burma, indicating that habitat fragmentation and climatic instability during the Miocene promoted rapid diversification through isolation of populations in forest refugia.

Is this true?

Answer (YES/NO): NO